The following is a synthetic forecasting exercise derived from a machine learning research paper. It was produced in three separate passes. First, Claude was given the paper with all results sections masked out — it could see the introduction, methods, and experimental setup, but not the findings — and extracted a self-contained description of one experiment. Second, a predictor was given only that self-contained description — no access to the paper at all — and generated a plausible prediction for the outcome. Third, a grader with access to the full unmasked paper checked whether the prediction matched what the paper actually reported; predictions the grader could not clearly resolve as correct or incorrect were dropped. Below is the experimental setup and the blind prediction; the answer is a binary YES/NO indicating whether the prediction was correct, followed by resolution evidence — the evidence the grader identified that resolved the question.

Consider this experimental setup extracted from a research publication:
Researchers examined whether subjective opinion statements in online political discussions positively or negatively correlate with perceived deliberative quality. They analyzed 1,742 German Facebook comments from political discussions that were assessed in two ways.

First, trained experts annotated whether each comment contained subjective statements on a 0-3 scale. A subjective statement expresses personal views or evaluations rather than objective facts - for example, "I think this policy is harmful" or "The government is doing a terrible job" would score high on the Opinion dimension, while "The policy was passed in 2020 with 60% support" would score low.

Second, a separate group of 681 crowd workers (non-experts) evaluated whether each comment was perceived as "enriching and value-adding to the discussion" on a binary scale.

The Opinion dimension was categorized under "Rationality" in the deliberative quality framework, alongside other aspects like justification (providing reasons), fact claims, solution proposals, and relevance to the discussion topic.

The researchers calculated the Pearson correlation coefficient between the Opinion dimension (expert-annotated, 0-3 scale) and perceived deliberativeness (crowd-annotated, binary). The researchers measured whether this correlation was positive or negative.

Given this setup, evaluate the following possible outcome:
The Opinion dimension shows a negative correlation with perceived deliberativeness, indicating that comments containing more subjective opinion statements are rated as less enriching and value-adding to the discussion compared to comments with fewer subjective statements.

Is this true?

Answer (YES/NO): YES